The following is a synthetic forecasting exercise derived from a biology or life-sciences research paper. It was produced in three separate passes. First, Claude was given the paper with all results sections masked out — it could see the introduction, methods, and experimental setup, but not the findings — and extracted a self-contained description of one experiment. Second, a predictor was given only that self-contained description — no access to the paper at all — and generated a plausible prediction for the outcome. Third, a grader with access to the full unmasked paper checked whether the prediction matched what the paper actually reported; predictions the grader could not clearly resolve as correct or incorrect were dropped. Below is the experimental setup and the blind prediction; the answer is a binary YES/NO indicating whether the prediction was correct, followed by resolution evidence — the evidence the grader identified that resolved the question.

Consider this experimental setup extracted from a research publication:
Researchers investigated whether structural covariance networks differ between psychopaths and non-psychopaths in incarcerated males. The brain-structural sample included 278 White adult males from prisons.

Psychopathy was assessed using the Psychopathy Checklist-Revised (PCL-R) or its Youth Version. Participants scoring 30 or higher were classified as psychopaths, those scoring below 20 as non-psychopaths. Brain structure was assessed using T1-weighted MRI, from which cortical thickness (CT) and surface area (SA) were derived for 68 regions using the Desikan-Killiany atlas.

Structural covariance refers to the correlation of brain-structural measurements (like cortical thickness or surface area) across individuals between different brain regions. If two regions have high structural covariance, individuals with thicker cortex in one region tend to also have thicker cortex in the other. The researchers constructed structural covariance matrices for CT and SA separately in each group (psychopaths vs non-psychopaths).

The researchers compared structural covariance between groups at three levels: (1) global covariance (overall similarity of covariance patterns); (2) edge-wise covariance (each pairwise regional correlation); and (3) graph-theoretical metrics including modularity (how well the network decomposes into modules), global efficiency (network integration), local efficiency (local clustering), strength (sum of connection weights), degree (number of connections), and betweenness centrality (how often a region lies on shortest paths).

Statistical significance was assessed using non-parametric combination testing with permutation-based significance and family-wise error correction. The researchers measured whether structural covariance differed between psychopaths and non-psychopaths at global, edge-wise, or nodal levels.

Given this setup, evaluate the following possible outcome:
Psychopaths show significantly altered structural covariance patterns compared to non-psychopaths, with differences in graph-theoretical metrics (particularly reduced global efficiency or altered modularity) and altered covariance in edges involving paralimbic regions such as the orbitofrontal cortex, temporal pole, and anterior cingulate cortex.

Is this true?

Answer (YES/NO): NO